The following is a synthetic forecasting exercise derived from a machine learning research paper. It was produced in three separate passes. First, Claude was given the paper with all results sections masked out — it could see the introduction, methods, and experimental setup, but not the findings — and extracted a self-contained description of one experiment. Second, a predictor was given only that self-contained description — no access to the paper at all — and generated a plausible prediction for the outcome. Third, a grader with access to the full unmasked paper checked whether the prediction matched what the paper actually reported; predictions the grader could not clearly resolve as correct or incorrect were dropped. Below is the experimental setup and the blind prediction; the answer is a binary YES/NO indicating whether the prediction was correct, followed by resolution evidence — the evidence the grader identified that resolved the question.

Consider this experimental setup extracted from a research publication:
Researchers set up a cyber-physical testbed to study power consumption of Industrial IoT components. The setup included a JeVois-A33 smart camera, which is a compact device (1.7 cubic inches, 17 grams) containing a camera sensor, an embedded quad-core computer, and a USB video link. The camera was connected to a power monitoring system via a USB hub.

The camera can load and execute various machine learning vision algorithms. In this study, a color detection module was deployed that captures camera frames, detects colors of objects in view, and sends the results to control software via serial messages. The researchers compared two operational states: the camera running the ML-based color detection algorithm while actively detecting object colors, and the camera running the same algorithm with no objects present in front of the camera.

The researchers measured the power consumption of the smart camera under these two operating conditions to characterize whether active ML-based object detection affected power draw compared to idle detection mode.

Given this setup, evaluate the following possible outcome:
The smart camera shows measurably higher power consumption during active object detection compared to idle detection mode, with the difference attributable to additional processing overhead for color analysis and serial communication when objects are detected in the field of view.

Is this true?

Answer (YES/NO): NO